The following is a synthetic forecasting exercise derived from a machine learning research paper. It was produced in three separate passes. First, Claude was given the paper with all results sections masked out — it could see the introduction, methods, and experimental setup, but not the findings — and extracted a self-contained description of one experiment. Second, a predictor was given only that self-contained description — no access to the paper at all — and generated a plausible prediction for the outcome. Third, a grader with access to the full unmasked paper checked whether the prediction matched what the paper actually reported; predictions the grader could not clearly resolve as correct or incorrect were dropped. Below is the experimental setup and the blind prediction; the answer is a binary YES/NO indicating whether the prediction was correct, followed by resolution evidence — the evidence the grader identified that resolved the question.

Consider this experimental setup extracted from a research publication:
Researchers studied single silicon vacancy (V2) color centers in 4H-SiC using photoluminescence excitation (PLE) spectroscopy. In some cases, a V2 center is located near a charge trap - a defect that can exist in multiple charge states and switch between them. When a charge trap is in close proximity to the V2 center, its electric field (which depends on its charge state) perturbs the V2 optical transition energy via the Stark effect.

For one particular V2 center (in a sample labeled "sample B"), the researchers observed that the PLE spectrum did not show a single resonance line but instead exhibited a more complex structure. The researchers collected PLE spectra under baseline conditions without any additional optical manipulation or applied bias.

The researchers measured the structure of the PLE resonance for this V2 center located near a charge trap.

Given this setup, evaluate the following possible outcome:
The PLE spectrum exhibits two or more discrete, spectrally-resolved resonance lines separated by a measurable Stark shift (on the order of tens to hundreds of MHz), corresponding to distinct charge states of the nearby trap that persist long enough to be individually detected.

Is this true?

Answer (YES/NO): YES